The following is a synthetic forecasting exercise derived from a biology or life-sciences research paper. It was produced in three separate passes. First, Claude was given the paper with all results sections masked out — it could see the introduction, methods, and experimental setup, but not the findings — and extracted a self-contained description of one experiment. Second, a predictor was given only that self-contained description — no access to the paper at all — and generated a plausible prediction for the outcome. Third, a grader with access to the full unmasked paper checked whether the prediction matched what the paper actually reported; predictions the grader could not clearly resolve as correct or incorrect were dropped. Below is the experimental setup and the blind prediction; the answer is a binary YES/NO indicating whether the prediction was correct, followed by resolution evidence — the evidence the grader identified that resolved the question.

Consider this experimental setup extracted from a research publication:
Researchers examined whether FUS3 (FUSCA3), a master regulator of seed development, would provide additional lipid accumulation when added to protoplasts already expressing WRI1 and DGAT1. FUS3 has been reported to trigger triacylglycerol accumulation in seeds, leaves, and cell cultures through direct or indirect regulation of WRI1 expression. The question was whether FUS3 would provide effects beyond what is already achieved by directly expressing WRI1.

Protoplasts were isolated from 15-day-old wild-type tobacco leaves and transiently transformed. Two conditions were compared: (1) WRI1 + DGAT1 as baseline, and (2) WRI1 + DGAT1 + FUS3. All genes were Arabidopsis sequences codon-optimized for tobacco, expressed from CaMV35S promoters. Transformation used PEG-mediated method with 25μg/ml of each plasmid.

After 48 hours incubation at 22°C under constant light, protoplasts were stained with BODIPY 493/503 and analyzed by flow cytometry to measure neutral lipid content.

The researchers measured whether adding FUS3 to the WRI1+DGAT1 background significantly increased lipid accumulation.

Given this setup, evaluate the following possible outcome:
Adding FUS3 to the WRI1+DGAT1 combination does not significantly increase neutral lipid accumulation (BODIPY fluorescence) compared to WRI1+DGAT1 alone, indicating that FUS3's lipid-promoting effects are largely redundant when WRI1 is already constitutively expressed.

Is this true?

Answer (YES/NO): NO